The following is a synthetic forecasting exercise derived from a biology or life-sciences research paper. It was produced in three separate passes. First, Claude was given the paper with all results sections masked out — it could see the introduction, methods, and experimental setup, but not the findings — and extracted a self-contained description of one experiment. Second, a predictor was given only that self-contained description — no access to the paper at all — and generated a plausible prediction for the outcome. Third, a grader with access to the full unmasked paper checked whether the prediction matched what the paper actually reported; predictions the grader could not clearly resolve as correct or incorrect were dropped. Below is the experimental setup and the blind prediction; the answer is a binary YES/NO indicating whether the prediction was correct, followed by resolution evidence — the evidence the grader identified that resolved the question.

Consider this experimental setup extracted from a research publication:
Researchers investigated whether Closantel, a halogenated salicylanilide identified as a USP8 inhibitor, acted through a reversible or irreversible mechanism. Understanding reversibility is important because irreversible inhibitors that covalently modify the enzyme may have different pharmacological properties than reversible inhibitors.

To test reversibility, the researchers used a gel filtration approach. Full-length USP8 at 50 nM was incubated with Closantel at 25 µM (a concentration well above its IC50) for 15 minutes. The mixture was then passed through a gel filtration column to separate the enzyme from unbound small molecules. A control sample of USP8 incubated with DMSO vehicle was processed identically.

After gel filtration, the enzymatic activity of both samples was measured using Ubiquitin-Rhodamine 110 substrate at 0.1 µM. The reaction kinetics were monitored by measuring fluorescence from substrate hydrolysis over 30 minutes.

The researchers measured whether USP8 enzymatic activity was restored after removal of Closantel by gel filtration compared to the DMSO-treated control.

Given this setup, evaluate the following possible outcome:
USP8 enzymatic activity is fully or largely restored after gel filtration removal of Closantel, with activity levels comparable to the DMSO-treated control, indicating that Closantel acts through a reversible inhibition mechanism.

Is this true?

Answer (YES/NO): NO